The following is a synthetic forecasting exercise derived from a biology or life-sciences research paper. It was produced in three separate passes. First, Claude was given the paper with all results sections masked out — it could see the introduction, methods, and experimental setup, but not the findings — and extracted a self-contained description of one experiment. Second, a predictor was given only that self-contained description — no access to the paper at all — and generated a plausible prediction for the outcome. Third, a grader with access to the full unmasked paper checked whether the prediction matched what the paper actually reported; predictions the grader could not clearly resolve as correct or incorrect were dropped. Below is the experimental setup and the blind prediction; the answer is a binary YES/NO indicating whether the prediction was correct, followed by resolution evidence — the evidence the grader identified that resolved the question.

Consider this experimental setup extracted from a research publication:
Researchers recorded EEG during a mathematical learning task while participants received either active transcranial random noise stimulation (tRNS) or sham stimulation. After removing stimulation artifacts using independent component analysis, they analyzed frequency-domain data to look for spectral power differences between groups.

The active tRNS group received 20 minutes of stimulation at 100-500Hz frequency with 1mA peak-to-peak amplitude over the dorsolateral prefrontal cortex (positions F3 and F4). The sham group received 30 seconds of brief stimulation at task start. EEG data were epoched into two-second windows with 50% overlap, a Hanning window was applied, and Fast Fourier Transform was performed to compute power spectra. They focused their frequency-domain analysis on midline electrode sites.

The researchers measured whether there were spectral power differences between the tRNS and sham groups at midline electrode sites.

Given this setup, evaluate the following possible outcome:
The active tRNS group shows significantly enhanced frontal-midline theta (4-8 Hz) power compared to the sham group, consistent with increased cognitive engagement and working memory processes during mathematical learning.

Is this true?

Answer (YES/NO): NO